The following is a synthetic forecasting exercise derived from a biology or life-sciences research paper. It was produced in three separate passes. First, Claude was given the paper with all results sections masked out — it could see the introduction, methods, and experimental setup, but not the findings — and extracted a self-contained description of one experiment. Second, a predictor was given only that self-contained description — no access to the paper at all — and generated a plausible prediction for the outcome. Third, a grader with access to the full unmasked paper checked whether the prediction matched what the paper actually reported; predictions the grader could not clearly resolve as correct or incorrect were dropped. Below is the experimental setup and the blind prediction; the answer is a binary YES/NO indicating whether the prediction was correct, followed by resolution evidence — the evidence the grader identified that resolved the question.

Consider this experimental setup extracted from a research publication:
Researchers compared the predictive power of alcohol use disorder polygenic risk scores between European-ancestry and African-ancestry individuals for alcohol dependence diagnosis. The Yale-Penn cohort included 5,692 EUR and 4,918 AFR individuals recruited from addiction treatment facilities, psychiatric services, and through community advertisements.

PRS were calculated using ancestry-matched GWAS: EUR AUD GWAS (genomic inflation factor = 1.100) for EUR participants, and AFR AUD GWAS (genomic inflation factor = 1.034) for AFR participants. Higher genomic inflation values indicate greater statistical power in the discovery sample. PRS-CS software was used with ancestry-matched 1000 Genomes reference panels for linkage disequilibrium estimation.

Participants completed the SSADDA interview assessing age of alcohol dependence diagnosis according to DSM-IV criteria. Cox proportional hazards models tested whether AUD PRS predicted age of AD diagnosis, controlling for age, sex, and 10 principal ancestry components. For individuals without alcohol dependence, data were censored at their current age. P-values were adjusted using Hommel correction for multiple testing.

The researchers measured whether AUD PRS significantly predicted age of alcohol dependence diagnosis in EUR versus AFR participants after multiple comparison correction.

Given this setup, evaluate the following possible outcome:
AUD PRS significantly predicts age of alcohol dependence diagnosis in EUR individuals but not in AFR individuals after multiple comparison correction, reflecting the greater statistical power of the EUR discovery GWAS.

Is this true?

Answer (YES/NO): NO